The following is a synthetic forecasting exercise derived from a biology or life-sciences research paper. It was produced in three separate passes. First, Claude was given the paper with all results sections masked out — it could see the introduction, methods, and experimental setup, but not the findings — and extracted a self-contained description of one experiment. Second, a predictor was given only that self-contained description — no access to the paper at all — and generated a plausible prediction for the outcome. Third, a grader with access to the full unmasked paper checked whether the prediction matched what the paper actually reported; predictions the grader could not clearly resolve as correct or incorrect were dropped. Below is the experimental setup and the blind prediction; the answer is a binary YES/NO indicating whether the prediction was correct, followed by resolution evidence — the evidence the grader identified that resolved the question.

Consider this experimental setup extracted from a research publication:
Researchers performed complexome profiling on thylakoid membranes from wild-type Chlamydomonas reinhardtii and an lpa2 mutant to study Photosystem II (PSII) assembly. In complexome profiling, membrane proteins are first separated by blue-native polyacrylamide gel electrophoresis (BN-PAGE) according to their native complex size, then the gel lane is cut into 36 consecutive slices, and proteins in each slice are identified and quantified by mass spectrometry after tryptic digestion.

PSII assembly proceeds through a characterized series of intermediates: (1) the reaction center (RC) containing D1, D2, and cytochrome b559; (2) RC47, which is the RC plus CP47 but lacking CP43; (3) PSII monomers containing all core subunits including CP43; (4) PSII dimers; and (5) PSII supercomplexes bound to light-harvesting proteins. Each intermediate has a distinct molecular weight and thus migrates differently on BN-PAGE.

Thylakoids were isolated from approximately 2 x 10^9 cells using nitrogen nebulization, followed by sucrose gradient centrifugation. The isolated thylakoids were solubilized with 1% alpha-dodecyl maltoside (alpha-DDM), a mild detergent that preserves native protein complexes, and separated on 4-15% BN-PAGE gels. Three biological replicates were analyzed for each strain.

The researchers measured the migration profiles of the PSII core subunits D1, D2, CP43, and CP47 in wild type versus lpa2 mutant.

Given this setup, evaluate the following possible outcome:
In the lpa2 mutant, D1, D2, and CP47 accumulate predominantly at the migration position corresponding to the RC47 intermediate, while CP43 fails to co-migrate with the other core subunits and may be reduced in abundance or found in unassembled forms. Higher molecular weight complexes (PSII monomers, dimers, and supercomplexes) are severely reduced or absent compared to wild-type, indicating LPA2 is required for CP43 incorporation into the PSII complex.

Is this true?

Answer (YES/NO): NO